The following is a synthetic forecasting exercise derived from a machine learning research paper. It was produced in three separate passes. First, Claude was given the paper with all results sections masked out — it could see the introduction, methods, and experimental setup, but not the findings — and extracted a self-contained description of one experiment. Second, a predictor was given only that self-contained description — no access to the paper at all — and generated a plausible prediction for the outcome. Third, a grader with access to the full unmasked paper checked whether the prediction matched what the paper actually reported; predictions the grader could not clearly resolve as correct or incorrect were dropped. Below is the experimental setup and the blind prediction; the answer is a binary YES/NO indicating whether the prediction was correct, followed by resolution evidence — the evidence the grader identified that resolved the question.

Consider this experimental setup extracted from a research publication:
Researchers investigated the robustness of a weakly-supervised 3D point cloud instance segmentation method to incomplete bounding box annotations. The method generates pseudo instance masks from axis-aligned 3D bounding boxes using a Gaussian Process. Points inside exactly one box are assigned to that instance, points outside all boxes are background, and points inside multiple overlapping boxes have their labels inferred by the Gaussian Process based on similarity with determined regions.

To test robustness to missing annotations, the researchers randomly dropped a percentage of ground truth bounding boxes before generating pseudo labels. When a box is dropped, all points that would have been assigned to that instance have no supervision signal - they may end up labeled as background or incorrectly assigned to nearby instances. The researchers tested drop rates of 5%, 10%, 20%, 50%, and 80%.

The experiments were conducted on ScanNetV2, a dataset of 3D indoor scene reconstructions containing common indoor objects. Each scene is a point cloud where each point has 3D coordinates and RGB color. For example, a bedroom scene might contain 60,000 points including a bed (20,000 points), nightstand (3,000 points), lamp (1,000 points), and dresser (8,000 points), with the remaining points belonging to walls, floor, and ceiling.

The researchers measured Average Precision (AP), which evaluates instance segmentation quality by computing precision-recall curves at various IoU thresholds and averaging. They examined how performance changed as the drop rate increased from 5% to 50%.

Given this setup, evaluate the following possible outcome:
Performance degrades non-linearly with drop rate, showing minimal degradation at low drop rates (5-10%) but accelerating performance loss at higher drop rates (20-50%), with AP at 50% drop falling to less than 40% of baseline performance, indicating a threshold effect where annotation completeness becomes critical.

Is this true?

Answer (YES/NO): NO